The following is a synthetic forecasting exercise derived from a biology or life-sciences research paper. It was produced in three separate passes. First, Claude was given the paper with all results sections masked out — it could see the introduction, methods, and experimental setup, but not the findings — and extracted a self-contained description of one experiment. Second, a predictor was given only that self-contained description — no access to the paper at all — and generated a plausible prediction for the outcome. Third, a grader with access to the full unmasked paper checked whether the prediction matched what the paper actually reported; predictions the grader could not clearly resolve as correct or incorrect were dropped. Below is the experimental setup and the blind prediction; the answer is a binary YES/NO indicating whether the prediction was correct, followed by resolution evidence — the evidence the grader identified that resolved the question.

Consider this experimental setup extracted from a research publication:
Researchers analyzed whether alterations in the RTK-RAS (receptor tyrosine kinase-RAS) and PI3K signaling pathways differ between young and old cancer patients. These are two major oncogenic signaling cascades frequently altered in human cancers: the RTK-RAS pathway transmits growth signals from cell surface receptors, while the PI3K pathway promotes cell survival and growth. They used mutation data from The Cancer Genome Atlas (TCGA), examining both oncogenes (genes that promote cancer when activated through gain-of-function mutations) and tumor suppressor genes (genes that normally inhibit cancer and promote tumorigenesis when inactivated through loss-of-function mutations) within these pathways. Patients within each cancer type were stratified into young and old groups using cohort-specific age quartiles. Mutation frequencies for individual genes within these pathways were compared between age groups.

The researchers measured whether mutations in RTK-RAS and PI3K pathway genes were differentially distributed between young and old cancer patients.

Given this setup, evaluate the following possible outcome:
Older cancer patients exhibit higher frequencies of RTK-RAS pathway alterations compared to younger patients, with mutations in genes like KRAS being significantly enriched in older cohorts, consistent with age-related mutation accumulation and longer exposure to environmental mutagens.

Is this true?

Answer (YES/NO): NO